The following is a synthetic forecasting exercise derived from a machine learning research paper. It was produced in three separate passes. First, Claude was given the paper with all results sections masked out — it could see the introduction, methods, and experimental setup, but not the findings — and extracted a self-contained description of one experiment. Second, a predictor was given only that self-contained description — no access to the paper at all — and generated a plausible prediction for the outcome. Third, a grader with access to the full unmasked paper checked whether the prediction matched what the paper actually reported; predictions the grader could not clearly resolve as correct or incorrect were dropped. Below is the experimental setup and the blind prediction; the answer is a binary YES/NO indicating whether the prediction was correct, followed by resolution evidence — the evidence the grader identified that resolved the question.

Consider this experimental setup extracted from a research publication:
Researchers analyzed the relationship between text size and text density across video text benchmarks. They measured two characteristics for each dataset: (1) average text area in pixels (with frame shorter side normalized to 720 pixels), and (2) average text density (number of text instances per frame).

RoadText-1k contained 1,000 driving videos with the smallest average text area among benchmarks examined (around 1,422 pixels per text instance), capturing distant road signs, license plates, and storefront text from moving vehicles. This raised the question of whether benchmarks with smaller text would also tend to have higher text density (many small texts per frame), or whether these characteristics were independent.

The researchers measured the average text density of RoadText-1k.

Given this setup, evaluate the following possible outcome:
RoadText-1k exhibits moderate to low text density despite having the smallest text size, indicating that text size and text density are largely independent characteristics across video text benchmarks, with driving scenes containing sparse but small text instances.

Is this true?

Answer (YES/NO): YES